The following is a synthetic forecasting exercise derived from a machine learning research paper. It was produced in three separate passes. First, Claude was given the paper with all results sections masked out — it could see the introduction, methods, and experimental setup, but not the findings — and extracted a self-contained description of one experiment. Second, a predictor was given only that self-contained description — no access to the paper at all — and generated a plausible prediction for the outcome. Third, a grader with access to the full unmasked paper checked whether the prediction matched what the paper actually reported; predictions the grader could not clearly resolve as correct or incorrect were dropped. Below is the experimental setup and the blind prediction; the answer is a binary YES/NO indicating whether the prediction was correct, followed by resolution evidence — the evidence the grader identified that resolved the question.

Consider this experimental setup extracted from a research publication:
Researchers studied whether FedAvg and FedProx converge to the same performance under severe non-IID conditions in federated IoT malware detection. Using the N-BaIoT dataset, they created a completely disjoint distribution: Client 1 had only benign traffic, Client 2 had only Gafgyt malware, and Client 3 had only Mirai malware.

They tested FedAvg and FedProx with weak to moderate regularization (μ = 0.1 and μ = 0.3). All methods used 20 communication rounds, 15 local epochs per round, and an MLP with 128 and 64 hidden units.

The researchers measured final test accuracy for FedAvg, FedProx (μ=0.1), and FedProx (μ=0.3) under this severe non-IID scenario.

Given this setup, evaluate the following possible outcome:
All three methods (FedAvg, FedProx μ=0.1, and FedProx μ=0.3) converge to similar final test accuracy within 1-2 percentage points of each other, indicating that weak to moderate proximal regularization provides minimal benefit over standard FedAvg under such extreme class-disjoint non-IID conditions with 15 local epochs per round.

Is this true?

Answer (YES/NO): YES